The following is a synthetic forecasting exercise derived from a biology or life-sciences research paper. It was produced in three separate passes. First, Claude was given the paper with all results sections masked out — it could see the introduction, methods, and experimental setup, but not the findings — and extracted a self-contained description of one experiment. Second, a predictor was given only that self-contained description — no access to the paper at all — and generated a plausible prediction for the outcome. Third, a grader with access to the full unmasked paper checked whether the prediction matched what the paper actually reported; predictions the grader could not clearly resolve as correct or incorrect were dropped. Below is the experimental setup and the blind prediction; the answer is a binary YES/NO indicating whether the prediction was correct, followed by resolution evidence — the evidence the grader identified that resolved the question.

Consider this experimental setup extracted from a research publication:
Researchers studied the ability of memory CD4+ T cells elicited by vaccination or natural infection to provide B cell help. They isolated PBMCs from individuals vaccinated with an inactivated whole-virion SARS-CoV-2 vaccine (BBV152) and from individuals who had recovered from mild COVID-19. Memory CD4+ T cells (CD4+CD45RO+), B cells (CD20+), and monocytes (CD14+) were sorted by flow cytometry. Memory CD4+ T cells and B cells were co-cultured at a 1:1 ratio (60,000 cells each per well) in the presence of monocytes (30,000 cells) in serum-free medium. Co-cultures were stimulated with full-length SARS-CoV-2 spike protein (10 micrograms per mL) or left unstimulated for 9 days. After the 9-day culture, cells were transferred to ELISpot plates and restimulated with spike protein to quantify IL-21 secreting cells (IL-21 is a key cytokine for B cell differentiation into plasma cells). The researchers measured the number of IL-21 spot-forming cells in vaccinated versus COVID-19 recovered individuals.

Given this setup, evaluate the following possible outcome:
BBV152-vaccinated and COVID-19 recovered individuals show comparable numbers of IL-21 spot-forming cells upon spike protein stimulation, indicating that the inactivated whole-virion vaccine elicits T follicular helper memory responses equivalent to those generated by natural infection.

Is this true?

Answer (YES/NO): NO